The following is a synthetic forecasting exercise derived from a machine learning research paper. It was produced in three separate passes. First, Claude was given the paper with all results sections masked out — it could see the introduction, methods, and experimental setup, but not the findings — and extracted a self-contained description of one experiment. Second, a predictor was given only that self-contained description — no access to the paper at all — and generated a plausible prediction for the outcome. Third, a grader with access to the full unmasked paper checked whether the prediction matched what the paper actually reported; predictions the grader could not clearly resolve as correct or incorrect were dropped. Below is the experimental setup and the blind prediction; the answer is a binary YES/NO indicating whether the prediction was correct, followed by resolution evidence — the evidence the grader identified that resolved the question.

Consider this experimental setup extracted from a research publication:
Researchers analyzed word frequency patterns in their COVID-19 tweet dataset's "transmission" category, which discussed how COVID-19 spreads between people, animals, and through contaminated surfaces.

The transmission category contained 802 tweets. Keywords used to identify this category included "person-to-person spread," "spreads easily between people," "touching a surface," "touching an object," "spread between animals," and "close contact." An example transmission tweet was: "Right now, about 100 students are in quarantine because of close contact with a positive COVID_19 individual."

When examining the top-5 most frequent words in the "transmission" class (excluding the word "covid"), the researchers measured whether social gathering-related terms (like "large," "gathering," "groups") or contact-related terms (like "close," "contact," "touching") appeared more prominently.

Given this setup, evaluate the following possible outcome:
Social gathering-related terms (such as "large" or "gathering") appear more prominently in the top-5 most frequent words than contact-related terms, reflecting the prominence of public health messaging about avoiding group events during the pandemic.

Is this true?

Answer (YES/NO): YES